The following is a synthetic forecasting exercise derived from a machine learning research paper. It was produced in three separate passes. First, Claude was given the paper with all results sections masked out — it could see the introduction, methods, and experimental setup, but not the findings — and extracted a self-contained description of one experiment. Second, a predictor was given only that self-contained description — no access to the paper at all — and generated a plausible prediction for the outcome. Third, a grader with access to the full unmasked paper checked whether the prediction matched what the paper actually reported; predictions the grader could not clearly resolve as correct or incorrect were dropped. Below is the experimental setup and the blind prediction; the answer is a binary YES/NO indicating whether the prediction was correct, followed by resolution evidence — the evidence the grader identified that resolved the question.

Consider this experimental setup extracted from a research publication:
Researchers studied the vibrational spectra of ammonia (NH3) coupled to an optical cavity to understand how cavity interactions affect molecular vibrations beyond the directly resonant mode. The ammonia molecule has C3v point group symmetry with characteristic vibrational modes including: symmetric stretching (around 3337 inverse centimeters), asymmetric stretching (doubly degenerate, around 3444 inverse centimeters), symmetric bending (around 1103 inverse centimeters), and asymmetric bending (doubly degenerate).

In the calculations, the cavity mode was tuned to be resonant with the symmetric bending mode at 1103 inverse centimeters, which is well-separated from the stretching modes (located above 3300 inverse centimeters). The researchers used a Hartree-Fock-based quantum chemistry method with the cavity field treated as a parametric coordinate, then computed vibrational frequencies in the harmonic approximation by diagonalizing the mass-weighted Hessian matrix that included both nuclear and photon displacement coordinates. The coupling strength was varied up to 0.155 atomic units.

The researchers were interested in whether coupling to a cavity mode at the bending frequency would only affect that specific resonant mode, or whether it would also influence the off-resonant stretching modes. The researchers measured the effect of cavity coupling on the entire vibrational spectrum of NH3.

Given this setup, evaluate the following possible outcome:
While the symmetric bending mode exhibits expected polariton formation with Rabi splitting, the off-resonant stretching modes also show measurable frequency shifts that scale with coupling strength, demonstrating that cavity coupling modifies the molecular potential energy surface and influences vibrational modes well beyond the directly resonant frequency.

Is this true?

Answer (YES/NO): YES